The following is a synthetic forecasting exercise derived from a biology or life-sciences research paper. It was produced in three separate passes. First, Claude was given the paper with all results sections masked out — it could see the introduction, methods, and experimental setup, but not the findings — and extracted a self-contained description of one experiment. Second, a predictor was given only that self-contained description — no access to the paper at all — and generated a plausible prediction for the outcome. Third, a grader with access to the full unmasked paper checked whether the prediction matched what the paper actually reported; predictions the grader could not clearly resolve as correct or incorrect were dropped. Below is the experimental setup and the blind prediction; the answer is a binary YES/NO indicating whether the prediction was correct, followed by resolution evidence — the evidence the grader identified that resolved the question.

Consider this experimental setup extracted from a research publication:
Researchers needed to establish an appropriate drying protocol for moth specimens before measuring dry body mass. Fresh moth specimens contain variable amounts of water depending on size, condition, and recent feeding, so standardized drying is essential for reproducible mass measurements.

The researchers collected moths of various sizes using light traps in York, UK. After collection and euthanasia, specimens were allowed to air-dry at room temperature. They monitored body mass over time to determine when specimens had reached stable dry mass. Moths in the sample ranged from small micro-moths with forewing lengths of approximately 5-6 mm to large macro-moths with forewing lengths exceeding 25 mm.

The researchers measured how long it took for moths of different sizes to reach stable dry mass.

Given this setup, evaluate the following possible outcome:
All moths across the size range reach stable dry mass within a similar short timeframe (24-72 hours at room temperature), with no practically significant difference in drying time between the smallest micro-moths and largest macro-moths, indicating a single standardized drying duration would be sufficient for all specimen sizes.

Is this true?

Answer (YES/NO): NO